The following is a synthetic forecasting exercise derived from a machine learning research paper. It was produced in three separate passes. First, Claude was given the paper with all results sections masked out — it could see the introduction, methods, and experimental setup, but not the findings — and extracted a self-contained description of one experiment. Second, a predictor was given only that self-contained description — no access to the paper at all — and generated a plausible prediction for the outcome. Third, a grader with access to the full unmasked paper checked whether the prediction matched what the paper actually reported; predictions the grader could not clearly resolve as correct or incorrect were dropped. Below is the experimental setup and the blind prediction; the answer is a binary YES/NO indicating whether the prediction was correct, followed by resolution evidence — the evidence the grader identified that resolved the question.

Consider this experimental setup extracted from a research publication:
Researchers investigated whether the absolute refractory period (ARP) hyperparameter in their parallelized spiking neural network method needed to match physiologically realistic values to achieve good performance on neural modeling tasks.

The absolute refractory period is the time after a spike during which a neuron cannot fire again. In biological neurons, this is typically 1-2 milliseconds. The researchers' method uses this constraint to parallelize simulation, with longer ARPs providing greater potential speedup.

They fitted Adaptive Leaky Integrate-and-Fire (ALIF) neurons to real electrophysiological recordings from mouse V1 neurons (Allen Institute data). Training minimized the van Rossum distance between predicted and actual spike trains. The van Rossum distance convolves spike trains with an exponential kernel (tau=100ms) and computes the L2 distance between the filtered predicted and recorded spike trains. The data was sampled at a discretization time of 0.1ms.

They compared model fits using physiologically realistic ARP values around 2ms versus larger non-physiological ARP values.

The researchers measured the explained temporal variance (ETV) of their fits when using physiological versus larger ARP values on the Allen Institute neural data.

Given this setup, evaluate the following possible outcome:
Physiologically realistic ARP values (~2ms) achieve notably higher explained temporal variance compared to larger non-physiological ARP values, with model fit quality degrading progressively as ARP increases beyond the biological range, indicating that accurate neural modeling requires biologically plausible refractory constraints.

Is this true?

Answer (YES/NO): NO